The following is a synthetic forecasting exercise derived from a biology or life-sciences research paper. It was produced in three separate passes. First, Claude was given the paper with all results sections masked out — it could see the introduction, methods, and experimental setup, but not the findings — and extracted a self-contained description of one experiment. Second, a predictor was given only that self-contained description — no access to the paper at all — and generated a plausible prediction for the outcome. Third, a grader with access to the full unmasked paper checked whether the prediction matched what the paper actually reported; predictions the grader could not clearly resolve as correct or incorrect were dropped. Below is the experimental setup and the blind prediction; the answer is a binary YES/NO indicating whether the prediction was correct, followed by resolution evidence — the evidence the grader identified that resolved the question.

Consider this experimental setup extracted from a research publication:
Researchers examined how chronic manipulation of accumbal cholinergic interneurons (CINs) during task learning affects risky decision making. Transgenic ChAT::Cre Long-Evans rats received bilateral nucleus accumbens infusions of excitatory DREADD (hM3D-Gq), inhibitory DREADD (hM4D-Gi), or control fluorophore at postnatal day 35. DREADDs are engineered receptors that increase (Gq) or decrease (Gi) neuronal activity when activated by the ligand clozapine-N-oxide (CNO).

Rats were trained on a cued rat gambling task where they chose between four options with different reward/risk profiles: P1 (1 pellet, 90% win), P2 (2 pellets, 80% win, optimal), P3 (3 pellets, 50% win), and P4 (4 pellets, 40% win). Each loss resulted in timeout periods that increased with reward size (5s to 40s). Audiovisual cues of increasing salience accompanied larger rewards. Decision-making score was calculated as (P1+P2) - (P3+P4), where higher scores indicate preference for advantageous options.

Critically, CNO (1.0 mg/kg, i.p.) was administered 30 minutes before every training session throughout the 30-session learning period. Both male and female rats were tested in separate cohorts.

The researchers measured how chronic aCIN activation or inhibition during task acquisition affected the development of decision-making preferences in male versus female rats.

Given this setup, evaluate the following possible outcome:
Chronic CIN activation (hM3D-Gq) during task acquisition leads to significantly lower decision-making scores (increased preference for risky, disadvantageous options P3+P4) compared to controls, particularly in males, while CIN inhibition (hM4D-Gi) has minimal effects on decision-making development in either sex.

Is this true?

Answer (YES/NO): NO